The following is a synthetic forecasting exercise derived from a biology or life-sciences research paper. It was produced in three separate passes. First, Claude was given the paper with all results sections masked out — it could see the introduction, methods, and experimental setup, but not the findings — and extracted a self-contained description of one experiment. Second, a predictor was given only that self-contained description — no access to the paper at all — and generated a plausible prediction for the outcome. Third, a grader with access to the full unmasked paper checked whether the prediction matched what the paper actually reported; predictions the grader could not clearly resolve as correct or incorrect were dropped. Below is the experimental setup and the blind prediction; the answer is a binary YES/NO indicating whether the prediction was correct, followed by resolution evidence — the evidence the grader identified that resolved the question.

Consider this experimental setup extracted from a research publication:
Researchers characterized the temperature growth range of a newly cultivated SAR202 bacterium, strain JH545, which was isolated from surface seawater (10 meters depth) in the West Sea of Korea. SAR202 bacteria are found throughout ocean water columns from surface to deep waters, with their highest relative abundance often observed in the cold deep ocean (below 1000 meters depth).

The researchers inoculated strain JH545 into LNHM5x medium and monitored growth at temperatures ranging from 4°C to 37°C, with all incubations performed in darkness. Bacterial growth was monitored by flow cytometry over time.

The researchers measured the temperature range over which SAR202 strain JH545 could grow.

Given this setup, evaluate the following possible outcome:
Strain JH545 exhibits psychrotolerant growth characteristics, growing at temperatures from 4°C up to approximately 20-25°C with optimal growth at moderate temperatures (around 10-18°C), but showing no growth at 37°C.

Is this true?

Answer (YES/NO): NO